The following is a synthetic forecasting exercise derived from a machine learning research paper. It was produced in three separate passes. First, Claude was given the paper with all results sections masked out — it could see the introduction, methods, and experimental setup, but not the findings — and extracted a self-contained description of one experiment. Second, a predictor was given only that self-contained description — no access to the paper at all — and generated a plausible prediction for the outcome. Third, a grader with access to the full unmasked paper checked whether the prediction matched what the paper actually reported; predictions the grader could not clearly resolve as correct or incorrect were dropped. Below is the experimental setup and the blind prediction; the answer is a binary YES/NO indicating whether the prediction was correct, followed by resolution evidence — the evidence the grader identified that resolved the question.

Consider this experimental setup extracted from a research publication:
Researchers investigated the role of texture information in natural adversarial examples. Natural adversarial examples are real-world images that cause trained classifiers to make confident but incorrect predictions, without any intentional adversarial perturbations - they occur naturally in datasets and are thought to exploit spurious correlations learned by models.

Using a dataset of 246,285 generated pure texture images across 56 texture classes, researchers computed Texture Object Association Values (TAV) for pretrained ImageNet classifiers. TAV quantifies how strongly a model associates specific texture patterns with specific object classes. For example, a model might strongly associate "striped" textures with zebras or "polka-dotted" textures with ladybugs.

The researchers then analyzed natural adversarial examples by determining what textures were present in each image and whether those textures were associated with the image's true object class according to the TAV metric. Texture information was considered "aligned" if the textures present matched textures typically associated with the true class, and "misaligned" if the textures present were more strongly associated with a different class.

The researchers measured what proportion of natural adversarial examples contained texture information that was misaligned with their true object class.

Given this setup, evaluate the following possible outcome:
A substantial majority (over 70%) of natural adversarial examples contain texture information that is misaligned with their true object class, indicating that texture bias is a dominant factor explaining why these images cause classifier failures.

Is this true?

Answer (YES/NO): YES